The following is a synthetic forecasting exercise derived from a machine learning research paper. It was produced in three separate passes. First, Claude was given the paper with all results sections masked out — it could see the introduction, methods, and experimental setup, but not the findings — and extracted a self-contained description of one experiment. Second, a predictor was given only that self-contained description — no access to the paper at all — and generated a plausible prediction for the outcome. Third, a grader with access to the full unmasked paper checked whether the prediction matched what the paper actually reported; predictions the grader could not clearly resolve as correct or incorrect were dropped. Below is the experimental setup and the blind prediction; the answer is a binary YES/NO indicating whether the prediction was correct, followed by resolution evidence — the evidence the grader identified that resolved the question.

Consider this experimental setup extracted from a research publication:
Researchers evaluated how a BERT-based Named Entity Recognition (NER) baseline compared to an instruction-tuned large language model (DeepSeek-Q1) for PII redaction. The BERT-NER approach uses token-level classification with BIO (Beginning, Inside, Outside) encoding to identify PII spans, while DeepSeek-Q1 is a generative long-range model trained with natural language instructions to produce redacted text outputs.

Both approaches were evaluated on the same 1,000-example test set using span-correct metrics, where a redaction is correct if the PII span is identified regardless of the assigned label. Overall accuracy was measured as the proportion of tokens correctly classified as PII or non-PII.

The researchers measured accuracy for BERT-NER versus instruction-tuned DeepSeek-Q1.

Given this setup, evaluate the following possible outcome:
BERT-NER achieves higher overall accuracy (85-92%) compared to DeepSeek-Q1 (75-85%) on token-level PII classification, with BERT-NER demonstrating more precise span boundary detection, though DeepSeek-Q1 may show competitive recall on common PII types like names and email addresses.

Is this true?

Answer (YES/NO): NO